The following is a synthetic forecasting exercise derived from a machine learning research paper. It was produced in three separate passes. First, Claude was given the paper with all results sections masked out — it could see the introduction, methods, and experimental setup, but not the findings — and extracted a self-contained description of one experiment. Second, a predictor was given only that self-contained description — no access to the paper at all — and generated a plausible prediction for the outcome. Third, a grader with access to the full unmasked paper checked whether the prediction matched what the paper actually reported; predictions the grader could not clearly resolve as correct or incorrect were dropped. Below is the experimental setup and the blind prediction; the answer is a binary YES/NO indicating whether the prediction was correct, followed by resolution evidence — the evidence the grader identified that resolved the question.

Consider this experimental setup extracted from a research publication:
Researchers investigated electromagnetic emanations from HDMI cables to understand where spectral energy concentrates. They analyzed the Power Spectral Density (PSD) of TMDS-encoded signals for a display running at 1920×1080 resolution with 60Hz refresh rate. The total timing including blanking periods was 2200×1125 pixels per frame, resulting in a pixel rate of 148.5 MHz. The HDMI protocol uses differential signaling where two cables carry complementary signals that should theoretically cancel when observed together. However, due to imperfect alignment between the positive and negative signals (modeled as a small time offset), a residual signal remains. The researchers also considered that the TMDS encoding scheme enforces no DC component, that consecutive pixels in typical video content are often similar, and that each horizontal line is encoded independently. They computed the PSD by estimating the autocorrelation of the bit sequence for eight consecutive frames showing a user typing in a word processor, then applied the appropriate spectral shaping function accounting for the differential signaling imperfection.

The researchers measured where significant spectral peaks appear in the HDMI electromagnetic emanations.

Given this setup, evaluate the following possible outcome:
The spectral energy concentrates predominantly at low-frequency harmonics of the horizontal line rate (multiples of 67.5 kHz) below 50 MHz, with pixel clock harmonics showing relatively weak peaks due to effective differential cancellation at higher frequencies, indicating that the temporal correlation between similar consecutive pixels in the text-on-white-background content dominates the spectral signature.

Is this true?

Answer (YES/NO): NO